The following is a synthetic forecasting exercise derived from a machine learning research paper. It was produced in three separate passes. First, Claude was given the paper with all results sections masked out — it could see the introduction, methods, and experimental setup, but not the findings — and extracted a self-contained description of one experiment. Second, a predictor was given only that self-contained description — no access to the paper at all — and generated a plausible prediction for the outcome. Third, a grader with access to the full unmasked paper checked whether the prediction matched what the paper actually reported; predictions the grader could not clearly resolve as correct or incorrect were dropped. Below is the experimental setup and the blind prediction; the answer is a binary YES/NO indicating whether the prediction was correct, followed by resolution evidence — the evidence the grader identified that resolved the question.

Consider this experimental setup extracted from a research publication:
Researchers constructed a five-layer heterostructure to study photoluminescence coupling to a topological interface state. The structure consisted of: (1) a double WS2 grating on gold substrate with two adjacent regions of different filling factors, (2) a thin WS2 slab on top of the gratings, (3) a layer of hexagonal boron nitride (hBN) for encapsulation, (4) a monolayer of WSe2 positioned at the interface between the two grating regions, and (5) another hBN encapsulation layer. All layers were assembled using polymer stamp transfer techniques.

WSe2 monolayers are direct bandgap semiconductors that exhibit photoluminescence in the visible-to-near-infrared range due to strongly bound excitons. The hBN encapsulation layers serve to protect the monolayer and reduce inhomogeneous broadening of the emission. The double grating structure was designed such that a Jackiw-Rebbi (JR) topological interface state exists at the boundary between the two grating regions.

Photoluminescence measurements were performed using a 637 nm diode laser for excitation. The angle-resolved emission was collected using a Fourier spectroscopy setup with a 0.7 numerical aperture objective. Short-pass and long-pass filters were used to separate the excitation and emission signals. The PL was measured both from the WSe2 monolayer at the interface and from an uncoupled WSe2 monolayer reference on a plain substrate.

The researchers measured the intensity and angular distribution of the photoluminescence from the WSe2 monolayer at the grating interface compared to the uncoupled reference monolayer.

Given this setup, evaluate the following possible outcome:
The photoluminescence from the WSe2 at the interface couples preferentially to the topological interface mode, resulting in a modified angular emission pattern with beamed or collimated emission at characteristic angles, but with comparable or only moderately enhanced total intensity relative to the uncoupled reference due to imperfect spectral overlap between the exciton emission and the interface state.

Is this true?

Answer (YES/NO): NO